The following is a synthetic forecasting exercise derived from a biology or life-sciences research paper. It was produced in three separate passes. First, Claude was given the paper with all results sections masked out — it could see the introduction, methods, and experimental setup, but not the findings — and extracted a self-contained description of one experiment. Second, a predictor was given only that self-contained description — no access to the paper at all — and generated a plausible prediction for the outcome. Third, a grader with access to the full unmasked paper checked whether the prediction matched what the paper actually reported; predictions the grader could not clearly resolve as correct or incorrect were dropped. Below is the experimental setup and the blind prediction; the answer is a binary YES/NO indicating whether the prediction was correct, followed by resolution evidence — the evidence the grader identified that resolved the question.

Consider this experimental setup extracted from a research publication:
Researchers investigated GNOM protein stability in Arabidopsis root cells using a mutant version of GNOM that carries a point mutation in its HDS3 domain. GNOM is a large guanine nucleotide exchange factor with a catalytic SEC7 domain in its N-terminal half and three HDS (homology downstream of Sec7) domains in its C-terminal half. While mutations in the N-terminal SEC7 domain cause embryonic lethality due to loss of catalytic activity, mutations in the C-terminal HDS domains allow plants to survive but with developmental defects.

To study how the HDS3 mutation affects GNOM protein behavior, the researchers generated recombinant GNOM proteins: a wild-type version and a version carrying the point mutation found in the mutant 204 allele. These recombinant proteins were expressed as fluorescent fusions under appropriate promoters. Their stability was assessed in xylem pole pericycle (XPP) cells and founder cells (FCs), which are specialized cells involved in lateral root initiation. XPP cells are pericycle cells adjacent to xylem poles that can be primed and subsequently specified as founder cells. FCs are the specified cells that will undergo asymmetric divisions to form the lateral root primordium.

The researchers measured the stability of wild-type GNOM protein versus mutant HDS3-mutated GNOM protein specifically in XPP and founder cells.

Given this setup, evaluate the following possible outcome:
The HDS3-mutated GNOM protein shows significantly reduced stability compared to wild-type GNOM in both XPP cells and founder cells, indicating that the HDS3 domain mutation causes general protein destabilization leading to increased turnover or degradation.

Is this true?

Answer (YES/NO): YES